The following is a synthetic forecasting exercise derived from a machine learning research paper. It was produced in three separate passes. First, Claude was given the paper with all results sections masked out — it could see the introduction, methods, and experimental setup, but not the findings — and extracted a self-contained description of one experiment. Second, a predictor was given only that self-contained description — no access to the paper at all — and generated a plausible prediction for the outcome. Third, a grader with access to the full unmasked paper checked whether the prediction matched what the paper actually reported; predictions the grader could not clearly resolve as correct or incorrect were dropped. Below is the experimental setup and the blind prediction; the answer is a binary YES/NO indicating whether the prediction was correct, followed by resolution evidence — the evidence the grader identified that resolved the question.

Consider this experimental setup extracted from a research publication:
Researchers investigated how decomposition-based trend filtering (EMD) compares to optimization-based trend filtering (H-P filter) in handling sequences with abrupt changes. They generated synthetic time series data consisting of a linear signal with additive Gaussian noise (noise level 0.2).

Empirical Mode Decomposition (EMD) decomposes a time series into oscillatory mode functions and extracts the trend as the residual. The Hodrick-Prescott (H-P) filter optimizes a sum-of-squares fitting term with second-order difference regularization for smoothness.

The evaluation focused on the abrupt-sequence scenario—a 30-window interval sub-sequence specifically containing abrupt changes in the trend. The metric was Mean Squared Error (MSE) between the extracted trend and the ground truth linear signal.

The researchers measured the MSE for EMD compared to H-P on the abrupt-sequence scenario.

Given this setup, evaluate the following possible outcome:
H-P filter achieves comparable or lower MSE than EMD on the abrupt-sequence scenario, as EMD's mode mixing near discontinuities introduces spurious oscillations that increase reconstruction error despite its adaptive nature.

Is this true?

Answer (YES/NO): YES